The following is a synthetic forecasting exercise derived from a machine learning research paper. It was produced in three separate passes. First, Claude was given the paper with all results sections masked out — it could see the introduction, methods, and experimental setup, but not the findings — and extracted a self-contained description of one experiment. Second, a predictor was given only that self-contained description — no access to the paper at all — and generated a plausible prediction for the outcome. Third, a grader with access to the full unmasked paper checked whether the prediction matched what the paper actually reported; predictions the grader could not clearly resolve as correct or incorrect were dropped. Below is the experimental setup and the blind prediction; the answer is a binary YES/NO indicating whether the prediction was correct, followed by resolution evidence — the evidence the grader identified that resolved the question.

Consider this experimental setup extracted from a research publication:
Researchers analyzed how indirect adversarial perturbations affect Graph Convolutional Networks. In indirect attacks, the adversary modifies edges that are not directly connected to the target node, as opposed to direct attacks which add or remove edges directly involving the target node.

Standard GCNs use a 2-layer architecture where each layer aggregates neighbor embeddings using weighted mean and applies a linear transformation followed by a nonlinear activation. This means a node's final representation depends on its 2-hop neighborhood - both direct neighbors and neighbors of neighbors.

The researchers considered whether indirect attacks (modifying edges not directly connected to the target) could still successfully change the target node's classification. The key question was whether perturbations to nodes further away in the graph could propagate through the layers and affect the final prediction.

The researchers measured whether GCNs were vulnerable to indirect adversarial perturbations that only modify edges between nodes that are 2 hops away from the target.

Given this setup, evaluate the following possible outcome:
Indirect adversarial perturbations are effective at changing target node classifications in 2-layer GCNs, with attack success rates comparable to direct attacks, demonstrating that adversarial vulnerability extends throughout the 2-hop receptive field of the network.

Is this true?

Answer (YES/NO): NO